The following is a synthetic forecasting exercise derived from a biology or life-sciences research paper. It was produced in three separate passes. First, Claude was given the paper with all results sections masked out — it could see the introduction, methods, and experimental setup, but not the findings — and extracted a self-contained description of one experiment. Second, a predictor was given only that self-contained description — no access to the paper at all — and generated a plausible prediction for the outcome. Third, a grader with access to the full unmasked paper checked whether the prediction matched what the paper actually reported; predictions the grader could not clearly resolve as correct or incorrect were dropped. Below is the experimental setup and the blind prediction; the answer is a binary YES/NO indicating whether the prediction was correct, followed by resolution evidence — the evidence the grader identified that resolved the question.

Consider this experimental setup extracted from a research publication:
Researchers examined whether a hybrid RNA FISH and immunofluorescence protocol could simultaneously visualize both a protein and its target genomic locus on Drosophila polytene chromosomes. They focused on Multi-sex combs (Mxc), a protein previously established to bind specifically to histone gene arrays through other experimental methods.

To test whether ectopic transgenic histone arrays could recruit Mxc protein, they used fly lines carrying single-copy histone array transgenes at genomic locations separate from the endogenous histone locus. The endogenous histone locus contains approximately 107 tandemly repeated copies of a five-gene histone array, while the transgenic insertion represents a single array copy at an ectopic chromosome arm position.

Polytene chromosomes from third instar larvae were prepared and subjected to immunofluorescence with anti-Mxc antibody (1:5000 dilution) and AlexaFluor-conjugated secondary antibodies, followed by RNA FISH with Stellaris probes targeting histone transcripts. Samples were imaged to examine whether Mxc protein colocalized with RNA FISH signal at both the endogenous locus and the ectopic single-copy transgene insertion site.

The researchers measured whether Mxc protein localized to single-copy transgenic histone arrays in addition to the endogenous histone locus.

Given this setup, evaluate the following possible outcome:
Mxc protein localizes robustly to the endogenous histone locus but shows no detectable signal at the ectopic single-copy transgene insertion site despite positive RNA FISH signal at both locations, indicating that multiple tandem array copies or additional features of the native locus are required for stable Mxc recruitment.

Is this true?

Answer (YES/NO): NO